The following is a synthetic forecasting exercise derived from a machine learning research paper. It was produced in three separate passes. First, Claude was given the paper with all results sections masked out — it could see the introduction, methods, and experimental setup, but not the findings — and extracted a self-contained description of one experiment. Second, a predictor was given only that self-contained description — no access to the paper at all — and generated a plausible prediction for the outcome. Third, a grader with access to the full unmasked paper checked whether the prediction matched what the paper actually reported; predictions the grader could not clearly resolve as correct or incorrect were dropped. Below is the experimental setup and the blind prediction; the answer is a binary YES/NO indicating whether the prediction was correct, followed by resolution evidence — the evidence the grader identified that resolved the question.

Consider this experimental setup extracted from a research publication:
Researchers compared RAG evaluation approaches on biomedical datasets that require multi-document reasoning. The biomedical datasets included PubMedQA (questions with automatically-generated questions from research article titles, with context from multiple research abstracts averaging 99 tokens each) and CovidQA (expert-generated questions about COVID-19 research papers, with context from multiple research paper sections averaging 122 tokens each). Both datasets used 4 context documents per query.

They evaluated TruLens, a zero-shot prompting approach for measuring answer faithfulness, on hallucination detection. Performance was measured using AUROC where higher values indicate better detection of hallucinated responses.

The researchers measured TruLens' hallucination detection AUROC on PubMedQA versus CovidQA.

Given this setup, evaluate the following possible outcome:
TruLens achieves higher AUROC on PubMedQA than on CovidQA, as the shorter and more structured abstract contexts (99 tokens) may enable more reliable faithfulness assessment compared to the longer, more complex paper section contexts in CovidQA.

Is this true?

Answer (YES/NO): NO